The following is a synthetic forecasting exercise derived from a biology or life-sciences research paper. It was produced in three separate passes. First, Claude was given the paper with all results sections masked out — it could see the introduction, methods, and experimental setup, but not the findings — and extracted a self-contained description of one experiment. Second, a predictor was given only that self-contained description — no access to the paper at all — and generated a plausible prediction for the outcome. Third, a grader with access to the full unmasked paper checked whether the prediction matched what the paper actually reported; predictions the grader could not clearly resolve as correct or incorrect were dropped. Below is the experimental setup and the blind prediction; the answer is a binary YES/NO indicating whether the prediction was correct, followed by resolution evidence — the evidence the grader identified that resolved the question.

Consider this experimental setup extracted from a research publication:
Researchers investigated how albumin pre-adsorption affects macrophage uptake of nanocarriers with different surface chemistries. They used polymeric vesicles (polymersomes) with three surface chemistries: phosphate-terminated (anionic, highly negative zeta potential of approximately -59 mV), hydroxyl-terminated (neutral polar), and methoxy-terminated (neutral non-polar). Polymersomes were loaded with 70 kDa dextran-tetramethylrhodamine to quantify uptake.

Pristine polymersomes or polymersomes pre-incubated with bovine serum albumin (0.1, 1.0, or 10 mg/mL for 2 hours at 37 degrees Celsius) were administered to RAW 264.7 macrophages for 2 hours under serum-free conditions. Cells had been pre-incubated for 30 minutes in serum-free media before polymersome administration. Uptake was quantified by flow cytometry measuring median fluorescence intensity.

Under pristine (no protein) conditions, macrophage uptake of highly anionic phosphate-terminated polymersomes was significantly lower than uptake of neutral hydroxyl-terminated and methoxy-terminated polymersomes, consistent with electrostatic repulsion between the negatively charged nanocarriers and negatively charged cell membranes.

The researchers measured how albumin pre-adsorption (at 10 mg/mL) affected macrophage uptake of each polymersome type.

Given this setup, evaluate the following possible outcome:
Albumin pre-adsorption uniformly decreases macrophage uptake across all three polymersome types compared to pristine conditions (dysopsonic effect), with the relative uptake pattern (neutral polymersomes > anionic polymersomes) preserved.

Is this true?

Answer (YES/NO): NO